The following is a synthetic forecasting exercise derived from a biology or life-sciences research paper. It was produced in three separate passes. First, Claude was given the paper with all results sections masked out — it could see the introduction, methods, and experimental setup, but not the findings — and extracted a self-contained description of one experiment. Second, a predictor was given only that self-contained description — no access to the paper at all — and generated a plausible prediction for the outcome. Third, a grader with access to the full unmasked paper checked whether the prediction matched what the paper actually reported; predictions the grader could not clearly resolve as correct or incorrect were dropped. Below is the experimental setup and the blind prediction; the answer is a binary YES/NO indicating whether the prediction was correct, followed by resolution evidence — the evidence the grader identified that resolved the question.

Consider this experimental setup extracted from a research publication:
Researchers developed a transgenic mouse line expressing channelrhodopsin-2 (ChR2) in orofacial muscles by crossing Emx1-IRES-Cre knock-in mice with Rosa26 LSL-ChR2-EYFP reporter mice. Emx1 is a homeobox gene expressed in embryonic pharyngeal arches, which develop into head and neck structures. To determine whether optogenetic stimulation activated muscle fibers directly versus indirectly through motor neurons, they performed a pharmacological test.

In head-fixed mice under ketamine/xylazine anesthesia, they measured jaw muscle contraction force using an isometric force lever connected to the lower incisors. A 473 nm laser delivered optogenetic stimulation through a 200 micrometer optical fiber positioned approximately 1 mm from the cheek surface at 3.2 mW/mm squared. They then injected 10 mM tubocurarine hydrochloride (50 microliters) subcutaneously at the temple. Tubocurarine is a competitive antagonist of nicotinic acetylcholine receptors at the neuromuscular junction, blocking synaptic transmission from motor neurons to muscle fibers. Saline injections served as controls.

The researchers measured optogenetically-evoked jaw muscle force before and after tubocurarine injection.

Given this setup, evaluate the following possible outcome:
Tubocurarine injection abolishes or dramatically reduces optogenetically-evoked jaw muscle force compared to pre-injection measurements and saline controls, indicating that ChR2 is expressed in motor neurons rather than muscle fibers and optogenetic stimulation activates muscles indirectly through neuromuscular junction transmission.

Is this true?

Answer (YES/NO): NO